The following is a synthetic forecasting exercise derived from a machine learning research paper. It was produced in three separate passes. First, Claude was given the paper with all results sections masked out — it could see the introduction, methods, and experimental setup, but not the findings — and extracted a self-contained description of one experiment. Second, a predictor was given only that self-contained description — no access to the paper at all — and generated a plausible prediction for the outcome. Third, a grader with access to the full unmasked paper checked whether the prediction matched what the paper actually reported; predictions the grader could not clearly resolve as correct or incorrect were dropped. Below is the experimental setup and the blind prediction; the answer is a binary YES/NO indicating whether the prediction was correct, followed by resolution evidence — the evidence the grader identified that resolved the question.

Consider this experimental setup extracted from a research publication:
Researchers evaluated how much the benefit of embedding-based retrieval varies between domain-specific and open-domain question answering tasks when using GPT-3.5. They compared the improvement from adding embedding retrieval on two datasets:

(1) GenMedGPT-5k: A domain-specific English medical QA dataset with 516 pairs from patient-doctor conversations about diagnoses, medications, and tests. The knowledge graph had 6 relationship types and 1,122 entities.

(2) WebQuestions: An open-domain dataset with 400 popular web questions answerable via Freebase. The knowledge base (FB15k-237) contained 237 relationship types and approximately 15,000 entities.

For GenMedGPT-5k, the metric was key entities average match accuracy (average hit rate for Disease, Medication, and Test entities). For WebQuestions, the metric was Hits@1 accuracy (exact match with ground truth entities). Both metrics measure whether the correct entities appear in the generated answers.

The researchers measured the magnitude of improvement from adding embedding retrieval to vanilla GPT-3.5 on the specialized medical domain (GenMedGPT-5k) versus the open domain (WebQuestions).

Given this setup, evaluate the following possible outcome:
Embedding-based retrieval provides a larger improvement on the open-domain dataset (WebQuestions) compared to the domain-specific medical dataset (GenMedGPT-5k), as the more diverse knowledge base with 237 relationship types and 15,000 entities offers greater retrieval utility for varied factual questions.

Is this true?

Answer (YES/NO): NO